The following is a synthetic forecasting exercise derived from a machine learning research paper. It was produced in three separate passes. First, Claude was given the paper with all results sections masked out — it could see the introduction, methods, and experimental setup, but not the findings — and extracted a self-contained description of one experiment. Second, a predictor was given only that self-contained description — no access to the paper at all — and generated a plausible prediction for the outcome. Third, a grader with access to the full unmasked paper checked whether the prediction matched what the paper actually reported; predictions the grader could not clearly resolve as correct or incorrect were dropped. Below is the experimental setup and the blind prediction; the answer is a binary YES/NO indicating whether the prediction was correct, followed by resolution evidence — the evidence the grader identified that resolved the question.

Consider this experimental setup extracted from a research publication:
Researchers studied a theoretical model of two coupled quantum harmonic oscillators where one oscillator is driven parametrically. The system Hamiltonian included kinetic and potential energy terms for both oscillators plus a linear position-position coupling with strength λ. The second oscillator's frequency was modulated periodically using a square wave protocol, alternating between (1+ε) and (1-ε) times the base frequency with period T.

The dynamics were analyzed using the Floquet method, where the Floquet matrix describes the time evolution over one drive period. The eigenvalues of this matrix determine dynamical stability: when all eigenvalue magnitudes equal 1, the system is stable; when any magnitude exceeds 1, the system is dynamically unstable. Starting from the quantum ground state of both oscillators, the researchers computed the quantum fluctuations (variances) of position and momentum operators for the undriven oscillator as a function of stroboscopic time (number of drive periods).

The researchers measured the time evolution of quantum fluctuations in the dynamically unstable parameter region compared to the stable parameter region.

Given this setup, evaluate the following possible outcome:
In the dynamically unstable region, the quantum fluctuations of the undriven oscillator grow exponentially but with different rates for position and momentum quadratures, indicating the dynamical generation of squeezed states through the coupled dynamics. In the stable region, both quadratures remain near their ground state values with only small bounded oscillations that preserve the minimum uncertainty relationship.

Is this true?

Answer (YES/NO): NO